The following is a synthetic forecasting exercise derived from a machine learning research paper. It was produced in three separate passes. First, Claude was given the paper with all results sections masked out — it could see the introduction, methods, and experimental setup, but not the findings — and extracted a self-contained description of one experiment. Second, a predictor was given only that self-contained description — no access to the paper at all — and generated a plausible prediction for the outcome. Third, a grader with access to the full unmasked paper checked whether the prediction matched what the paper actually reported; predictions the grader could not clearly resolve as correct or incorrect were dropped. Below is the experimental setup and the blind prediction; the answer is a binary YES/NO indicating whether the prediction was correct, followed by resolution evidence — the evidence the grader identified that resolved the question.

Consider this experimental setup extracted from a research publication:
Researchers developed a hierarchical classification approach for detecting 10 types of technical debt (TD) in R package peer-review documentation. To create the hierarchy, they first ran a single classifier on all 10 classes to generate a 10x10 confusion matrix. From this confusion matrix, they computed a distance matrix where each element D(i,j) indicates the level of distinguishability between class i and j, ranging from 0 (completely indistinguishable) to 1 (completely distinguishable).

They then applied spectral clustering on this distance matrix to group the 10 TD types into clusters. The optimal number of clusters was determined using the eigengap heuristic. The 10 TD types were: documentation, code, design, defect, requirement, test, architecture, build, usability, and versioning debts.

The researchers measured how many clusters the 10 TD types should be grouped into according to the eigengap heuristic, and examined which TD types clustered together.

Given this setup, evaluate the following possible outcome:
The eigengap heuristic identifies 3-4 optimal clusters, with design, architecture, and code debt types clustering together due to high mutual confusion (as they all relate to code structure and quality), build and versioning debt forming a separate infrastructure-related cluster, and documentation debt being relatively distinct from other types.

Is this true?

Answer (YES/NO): NO